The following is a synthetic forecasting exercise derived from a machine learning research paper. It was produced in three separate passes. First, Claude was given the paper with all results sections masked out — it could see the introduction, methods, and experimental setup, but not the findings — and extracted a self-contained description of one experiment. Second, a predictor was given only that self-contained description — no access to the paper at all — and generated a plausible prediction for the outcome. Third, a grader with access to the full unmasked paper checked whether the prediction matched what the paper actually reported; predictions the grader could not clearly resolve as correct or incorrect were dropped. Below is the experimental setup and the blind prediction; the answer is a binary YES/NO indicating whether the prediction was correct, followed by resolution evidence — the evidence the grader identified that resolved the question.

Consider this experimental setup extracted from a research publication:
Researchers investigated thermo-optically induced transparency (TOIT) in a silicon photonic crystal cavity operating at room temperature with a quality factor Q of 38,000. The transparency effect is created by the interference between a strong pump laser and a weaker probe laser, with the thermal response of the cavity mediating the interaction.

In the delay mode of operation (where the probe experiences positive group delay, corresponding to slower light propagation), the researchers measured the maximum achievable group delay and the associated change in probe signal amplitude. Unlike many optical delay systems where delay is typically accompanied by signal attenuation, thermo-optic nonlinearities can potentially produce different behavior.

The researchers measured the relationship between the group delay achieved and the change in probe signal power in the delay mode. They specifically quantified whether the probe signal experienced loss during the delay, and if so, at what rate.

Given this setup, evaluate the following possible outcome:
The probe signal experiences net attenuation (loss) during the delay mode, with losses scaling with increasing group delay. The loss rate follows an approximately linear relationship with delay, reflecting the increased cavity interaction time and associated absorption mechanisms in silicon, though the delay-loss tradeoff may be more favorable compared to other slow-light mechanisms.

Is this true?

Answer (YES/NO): NO